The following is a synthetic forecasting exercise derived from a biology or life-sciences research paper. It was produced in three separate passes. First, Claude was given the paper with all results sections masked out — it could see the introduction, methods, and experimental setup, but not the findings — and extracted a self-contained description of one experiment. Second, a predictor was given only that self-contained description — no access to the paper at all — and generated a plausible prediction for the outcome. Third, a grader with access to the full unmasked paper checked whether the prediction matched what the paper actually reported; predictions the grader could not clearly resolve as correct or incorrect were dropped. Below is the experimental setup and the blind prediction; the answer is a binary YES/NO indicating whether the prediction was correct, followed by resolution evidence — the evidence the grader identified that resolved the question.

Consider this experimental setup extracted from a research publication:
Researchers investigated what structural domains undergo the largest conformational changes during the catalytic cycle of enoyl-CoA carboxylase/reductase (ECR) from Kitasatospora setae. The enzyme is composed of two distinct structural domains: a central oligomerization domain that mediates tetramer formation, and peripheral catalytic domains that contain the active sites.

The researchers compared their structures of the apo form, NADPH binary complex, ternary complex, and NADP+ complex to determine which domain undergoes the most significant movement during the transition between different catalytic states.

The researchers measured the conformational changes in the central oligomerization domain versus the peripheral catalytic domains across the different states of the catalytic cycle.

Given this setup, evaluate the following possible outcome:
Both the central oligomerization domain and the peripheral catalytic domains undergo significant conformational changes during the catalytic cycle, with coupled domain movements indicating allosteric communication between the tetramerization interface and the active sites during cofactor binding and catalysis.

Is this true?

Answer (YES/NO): NO